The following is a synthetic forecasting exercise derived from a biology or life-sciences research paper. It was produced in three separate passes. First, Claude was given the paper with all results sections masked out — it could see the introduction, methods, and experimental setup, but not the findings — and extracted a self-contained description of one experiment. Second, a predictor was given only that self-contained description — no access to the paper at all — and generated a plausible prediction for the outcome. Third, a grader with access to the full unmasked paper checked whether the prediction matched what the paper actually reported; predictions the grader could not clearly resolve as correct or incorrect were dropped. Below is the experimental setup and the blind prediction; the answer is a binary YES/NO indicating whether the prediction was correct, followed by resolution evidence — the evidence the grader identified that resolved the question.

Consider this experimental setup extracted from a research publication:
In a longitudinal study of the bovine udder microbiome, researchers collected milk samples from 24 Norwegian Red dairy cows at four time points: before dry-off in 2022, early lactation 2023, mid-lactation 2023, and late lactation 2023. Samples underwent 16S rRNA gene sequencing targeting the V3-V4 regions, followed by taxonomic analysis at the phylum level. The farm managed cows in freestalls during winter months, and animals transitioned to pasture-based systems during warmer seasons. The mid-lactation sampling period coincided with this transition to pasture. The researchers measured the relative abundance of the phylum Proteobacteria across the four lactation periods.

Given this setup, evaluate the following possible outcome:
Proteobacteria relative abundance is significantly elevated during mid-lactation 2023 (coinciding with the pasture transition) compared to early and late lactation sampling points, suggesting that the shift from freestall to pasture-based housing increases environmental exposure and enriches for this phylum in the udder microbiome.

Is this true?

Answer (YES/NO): NO